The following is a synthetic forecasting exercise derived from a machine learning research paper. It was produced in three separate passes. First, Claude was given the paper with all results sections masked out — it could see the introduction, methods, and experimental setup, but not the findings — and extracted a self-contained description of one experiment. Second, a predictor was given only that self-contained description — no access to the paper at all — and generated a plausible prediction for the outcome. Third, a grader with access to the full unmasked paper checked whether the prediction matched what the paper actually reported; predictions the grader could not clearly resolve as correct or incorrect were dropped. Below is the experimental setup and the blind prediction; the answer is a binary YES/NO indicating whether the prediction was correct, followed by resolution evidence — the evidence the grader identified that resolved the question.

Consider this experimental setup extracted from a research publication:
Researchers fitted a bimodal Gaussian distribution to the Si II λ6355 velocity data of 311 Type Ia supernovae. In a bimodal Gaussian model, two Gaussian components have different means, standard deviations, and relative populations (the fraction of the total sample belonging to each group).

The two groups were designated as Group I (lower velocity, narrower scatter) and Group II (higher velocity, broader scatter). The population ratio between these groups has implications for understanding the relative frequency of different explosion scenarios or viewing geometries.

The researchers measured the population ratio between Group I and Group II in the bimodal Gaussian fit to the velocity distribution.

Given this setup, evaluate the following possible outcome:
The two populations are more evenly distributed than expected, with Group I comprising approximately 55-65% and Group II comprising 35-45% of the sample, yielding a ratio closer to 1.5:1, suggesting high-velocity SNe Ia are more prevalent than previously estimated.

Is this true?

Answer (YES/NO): YES